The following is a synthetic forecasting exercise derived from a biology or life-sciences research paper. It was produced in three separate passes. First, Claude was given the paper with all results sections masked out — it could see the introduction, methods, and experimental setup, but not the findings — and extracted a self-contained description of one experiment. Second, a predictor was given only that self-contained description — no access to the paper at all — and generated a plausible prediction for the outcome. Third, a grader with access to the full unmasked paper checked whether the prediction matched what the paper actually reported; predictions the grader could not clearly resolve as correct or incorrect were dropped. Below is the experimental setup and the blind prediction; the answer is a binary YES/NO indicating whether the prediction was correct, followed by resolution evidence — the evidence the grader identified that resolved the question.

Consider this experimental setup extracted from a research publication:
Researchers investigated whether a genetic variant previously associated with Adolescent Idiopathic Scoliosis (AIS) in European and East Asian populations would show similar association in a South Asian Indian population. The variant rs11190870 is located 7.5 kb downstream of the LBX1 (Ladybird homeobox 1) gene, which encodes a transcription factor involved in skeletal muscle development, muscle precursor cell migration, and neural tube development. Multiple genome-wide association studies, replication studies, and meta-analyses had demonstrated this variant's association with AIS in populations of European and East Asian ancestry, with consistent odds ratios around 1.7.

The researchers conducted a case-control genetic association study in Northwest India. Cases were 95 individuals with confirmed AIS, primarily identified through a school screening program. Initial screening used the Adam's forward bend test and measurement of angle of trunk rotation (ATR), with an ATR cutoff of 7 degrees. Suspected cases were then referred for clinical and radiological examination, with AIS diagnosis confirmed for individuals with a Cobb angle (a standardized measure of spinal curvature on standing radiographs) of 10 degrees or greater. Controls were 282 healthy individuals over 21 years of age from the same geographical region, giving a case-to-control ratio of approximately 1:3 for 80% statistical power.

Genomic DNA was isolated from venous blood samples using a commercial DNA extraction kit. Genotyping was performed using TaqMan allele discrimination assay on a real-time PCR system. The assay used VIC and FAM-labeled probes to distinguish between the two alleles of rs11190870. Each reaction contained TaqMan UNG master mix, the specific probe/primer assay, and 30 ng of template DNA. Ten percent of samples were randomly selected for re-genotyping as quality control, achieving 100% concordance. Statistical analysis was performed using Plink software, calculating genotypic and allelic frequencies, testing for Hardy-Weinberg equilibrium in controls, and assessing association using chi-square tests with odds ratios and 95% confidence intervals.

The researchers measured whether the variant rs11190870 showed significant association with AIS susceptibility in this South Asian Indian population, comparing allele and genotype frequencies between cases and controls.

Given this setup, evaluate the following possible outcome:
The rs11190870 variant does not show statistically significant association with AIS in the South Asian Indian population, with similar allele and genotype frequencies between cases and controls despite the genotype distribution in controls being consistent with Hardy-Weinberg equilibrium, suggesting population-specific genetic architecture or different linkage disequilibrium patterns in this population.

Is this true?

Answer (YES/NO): YES